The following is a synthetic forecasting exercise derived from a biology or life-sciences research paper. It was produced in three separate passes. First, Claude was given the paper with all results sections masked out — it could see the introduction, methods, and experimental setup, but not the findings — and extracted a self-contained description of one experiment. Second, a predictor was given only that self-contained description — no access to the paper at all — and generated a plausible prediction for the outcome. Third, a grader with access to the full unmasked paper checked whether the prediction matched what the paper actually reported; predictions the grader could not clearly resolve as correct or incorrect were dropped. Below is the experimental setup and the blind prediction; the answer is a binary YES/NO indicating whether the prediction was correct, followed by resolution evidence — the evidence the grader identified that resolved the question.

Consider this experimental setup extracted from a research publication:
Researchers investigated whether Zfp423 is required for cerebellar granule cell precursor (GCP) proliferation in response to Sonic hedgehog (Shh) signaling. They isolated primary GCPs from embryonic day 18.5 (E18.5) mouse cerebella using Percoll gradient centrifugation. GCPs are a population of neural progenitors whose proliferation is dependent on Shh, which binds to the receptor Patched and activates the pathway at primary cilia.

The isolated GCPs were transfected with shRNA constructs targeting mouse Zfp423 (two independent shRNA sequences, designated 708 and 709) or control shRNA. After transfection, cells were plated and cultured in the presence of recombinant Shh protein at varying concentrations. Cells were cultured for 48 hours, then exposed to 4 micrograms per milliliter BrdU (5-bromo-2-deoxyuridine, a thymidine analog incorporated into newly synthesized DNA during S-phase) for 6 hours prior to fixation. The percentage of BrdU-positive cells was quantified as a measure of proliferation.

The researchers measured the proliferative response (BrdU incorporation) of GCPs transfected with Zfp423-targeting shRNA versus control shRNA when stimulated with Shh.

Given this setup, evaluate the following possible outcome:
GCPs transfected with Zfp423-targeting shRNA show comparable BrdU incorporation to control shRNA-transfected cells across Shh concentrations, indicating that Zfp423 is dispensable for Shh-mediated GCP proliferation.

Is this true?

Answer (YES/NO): NO